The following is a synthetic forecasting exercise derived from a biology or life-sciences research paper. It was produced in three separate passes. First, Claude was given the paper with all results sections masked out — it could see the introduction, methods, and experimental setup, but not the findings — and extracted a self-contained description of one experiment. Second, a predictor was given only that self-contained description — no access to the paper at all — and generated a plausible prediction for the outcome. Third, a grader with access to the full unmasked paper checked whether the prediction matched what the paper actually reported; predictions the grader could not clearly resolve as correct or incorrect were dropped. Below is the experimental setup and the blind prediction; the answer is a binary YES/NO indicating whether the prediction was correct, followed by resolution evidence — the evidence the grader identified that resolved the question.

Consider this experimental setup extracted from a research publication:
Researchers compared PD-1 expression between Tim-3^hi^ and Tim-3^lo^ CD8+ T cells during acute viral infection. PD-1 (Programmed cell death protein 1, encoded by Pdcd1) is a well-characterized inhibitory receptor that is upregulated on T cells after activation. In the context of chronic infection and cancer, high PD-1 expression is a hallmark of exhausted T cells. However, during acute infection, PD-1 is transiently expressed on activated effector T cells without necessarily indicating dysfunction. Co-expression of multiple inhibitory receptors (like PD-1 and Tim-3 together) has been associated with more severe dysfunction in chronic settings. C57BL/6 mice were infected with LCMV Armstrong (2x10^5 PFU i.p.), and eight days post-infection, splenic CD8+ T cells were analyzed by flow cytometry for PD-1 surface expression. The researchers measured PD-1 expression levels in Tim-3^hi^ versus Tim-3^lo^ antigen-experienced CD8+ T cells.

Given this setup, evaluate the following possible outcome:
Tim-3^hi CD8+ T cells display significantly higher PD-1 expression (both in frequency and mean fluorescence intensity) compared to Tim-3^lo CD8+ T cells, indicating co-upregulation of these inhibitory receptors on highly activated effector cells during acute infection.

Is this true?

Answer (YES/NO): YES